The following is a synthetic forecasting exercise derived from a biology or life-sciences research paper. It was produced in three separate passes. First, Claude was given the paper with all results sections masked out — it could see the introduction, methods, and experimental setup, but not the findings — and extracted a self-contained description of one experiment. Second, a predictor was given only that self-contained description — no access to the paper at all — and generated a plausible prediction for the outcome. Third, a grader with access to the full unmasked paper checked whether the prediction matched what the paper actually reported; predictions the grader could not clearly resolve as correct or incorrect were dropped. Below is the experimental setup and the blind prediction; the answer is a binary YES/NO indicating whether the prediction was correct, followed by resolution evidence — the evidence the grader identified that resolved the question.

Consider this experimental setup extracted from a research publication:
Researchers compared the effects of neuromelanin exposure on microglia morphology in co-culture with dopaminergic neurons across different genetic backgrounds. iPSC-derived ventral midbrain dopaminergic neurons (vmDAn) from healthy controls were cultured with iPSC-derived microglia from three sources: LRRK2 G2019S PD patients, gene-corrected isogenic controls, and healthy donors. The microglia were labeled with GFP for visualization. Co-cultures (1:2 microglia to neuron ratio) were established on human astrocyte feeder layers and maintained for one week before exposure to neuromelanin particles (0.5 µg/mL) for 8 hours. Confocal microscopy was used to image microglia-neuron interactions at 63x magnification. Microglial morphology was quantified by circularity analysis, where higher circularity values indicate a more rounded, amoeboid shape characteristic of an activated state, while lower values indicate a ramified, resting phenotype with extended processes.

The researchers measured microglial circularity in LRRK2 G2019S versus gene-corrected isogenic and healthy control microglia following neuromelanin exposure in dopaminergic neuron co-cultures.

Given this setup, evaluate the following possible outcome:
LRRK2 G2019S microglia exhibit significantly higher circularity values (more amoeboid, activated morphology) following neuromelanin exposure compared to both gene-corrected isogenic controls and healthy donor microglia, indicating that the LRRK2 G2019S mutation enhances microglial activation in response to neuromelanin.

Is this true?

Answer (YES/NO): NO